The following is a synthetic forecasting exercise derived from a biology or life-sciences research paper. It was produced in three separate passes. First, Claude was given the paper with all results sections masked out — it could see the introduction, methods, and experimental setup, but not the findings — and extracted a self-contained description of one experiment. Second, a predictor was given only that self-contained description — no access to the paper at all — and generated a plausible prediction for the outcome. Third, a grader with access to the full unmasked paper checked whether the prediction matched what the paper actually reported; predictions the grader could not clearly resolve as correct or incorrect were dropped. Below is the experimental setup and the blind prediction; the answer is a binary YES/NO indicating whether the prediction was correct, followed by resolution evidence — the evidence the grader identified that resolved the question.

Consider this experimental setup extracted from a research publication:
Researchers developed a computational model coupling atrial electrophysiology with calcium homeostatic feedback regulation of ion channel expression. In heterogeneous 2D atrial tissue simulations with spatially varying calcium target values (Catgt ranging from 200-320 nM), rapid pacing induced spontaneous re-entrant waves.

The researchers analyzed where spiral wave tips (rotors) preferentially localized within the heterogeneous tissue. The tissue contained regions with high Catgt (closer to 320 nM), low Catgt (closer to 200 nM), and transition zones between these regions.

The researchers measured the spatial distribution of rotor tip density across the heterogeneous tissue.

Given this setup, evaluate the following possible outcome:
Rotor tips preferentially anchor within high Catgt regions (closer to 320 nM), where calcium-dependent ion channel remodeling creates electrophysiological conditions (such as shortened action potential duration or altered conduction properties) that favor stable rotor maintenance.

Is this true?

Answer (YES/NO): NO